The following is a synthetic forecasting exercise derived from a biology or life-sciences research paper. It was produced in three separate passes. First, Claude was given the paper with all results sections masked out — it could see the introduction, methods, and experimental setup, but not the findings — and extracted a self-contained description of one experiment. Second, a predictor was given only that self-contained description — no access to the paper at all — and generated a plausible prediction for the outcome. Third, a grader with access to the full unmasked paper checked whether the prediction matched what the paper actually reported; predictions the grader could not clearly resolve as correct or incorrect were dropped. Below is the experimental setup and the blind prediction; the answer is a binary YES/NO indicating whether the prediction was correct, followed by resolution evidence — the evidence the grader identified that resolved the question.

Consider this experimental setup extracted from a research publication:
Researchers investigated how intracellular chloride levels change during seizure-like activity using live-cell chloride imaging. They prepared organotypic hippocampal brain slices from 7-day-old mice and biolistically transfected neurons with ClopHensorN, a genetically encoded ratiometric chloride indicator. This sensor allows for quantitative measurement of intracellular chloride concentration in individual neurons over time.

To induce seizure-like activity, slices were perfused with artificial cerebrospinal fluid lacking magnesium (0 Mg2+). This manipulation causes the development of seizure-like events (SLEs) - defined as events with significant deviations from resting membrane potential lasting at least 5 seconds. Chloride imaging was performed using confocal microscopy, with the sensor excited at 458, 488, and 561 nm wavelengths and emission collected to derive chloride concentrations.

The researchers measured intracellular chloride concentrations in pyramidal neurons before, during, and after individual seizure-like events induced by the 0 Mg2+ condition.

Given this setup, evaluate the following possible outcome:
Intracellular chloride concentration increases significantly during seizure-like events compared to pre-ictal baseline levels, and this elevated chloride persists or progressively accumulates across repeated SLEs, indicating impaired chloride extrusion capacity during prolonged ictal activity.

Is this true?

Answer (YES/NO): YES